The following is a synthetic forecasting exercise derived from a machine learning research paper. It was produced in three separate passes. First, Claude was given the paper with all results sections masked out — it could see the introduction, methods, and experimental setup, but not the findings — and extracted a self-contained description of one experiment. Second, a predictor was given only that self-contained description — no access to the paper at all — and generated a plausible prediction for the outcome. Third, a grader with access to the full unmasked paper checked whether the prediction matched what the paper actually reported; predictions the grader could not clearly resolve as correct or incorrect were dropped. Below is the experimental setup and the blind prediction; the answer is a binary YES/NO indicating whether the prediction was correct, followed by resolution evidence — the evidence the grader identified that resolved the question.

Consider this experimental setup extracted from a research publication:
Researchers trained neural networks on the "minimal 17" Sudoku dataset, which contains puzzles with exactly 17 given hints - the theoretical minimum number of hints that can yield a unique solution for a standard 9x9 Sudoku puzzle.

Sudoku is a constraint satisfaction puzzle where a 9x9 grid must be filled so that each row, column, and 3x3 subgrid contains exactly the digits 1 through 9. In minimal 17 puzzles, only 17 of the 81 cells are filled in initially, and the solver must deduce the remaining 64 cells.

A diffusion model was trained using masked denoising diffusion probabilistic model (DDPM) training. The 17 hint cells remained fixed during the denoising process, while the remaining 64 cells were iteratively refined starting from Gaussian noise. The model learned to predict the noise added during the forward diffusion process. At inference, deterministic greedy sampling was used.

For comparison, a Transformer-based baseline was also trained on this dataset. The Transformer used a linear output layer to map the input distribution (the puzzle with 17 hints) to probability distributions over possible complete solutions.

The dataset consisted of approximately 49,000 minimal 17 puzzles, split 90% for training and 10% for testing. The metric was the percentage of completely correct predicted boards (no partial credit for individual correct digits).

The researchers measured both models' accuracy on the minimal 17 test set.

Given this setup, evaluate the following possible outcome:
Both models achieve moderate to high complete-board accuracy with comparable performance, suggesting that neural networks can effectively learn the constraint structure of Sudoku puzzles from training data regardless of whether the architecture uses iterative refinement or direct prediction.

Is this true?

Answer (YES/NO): NO